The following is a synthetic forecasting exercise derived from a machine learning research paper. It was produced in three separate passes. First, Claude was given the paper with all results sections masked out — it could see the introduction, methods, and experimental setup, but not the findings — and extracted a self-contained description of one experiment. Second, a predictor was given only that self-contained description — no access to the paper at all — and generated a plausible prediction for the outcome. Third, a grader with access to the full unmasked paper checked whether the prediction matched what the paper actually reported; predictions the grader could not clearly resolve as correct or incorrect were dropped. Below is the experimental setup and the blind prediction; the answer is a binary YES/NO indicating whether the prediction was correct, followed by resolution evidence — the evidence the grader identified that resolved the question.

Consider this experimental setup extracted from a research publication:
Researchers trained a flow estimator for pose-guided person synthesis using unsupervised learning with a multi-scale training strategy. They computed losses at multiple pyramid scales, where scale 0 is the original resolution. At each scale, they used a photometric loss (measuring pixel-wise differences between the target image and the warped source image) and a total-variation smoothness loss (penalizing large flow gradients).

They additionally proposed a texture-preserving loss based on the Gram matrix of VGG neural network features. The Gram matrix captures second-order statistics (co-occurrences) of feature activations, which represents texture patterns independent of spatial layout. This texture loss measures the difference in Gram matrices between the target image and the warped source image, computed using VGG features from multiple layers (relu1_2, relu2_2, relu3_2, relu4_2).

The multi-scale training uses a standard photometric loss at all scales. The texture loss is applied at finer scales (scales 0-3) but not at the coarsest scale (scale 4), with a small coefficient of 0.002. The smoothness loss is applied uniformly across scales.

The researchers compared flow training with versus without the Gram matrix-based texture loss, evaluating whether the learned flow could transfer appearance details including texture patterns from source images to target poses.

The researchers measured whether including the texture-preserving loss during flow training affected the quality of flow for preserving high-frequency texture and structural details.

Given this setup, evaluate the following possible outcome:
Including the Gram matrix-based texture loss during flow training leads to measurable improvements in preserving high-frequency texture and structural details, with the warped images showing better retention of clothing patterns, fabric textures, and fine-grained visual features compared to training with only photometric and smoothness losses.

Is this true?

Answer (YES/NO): YES